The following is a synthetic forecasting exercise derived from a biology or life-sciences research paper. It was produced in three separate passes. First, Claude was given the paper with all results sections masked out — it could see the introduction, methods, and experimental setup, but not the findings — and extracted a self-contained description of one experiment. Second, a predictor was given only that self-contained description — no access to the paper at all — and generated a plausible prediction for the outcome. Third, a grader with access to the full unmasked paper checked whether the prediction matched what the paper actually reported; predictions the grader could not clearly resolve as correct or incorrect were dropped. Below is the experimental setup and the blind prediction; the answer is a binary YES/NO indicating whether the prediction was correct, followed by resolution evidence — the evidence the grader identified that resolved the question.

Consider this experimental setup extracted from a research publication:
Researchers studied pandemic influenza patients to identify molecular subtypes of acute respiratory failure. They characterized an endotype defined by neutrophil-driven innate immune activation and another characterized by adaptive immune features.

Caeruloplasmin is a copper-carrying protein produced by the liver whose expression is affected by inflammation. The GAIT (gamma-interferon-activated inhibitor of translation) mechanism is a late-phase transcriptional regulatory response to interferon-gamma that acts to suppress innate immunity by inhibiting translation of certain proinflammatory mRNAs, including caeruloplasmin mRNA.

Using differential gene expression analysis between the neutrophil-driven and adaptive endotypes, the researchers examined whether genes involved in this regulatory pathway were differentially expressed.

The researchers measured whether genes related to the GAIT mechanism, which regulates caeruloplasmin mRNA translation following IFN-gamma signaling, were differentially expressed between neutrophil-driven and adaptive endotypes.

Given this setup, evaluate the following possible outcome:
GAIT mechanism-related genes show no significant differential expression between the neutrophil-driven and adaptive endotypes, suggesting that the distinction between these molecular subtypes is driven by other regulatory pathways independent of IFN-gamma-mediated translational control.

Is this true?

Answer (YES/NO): NO